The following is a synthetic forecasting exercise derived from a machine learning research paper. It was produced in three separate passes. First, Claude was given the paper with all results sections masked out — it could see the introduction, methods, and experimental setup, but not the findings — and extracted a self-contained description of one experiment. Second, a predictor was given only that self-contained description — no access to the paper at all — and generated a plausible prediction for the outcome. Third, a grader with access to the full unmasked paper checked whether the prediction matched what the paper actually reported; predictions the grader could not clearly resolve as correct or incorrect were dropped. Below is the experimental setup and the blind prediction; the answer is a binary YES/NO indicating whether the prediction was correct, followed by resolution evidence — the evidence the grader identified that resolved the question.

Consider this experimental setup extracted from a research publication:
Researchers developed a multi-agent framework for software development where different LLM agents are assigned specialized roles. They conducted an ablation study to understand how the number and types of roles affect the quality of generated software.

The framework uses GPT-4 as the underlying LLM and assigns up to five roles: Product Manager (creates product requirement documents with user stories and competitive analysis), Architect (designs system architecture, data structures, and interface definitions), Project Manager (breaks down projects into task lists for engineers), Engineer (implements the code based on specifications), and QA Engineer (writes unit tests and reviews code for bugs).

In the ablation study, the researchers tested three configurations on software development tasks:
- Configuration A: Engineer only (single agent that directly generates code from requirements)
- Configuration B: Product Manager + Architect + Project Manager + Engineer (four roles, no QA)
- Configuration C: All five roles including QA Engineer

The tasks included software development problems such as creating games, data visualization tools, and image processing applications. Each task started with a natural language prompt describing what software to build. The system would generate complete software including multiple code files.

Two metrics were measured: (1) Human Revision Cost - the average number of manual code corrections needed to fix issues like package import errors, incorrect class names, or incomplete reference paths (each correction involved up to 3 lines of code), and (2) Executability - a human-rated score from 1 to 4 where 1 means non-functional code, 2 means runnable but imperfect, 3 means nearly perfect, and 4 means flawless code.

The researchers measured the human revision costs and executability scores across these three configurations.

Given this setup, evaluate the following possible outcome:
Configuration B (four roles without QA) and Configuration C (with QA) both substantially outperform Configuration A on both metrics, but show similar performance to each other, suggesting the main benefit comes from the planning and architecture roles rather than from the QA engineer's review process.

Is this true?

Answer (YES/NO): NO